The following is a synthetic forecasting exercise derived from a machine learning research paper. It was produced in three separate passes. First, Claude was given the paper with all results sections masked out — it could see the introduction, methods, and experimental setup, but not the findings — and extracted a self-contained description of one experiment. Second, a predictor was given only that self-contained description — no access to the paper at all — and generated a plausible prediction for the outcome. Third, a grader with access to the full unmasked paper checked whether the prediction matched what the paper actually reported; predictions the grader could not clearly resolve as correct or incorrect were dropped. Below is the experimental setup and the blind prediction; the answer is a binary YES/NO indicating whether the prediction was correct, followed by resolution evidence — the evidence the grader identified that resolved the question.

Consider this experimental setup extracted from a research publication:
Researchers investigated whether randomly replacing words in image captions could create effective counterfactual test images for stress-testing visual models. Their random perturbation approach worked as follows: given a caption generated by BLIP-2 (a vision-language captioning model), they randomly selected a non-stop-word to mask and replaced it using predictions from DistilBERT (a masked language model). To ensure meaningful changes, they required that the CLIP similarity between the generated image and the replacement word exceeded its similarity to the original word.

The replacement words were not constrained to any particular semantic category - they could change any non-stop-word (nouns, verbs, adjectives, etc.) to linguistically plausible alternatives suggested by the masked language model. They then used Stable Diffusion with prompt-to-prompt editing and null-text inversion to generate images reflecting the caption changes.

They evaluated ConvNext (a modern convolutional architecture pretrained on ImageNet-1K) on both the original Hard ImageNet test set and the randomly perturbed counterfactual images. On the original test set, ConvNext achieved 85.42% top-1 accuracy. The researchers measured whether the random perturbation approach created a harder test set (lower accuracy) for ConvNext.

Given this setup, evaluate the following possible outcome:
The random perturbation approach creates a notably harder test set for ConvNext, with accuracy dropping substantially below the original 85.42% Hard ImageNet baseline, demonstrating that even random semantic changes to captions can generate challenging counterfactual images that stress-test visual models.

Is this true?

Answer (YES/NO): NO